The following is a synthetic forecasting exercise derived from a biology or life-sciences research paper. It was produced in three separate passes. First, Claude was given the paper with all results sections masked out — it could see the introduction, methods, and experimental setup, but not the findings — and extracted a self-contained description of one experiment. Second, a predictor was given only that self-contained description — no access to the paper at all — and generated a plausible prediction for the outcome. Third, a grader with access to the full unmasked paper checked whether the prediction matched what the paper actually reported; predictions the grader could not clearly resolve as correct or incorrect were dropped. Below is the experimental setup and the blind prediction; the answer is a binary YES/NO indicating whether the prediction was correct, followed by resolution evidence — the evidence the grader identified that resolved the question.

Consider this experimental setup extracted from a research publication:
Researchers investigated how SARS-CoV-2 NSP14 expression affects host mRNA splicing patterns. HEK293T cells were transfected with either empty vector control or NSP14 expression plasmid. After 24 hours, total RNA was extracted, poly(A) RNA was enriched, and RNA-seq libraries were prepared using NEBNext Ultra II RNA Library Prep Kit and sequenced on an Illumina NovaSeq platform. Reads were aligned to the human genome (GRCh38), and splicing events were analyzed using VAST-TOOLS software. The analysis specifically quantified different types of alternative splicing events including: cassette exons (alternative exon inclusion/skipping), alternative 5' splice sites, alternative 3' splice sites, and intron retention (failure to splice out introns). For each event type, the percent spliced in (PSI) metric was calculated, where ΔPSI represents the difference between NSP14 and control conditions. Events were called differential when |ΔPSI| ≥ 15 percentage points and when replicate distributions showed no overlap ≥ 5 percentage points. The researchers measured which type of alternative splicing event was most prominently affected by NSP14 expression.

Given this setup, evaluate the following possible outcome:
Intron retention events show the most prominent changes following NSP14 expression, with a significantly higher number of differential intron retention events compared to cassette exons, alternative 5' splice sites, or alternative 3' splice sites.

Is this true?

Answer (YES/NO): YES